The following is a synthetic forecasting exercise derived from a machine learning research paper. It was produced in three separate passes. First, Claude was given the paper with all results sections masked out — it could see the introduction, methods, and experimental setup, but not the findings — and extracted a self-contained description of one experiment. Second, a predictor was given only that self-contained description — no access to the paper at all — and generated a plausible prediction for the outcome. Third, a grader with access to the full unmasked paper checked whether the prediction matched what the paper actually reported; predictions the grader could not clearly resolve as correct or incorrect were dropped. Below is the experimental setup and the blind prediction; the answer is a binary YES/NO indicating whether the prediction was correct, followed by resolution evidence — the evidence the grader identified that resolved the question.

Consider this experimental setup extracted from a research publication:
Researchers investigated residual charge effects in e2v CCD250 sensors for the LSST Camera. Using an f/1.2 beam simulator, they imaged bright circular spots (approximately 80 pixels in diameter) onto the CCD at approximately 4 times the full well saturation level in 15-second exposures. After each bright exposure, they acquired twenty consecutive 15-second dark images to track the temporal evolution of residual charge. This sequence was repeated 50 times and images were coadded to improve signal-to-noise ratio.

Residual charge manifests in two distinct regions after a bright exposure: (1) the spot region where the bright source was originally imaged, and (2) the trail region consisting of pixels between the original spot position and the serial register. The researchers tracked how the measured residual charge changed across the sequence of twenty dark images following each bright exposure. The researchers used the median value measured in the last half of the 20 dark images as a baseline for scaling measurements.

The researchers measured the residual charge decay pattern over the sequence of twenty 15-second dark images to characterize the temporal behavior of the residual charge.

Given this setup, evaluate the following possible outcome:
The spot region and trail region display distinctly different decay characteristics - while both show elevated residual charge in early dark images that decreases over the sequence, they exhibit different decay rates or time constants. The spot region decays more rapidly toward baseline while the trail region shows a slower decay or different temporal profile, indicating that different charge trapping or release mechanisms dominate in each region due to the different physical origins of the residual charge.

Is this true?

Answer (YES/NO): NO